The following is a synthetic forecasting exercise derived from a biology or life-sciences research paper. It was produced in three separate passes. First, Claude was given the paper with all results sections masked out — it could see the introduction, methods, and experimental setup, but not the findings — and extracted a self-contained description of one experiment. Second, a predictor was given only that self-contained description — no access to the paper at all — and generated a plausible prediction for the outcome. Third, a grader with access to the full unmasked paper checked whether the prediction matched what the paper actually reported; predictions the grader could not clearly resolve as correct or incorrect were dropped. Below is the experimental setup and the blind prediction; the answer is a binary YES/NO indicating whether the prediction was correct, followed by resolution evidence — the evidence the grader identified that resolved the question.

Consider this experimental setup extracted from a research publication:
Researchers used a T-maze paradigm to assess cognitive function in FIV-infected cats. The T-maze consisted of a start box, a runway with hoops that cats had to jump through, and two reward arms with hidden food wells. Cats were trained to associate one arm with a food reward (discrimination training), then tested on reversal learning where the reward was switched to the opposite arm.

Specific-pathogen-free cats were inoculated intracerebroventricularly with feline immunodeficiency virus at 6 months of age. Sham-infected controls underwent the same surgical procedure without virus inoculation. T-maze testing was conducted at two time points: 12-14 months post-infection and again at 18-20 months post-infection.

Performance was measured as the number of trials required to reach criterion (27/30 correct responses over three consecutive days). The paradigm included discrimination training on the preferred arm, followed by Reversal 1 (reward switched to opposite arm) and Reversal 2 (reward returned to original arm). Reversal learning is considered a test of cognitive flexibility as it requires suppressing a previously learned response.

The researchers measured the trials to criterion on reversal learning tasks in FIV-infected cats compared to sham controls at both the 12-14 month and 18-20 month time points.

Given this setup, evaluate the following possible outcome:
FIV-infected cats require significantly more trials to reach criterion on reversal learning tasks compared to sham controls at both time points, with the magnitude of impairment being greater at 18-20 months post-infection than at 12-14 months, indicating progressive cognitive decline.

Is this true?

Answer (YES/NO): NO